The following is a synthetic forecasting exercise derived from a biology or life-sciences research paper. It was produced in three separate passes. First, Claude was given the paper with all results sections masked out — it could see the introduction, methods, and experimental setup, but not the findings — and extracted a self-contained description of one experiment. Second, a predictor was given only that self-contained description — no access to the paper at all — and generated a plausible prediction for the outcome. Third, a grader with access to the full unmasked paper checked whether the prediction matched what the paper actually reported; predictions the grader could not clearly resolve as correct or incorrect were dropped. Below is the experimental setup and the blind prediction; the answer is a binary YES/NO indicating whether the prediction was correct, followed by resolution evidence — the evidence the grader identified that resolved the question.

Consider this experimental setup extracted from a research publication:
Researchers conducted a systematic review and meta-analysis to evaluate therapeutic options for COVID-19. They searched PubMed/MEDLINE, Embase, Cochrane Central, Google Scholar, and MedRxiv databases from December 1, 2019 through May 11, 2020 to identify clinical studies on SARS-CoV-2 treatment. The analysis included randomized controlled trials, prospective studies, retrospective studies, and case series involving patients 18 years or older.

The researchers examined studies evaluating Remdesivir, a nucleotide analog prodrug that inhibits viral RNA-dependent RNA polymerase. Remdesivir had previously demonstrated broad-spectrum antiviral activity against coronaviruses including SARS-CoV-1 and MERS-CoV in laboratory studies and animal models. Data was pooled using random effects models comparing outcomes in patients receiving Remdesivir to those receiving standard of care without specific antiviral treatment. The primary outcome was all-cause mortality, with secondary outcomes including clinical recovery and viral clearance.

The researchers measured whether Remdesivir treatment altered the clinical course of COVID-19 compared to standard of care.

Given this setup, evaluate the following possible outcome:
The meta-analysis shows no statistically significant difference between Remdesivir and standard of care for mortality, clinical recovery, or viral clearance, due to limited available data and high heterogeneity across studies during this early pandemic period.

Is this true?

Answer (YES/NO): YES